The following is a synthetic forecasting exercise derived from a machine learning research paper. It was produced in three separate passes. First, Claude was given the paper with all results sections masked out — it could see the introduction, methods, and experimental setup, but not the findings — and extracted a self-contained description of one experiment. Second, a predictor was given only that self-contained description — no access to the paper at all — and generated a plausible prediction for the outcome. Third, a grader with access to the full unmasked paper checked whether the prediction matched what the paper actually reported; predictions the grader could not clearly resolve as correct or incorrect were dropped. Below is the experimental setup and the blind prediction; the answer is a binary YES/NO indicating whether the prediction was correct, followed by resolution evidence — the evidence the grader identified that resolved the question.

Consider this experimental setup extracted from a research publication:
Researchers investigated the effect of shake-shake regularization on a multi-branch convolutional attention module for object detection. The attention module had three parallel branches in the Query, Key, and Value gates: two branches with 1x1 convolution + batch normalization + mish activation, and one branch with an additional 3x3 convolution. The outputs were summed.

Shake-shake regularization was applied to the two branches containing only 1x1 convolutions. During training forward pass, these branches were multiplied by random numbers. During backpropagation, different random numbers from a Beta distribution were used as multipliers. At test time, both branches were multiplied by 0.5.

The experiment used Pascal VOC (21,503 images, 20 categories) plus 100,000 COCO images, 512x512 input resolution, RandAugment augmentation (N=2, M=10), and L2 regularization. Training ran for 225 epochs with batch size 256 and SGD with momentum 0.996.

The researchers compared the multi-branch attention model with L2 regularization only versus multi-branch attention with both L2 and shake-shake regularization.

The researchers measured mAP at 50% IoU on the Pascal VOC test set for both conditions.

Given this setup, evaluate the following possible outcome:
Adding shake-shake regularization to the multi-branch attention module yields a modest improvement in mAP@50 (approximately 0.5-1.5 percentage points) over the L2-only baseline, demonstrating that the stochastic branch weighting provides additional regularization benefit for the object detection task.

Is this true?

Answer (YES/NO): NO